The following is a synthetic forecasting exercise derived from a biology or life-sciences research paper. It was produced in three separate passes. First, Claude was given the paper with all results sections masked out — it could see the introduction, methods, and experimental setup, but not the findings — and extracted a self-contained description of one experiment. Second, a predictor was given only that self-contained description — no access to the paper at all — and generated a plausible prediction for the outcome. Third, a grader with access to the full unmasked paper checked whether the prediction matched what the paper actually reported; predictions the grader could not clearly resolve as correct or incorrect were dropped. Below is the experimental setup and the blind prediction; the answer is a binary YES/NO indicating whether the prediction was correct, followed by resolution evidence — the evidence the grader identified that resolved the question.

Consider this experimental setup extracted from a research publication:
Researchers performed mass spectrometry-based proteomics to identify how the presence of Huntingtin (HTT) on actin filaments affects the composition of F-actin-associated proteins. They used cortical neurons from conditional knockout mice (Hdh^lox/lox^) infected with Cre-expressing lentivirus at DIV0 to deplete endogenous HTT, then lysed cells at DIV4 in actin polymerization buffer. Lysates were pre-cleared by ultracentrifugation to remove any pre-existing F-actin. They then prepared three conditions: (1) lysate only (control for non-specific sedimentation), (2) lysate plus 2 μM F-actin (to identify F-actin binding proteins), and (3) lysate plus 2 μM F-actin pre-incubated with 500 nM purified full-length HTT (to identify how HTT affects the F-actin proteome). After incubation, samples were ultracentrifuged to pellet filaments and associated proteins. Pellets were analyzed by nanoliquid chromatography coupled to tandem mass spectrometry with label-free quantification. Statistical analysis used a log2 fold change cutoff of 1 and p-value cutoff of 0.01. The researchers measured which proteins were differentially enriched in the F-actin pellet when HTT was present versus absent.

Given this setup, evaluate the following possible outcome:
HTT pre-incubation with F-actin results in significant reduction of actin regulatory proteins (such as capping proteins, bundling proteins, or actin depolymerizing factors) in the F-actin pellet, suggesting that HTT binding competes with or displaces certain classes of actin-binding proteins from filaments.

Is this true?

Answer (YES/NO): YES